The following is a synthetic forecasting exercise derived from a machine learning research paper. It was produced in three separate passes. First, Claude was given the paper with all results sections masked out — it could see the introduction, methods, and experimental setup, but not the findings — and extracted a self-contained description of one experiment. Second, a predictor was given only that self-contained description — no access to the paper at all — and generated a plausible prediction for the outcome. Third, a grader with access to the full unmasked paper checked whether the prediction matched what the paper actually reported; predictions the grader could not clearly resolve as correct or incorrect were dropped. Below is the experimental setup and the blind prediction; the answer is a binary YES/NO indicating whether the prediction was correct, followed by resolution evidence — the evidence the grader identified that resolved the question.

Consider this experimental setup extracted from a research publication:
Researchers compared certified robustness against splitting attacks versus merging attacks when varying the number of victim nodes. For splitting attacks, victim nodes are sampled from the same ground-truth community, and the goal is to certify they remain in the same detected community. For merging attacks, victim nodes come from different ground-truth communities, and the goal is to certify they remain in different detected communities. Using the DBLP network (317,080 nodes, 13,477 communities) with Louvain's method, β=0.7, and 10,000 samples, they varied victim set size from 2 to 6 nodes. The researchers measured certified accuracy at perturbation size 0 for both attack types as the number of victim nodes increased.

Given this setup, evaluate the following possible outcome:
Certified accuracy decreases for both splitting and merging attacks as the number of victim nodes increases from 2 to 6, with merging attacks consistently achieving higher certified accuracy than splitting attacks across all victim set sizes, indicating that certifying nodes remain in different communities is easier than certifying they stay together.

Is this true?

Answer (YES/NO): NO